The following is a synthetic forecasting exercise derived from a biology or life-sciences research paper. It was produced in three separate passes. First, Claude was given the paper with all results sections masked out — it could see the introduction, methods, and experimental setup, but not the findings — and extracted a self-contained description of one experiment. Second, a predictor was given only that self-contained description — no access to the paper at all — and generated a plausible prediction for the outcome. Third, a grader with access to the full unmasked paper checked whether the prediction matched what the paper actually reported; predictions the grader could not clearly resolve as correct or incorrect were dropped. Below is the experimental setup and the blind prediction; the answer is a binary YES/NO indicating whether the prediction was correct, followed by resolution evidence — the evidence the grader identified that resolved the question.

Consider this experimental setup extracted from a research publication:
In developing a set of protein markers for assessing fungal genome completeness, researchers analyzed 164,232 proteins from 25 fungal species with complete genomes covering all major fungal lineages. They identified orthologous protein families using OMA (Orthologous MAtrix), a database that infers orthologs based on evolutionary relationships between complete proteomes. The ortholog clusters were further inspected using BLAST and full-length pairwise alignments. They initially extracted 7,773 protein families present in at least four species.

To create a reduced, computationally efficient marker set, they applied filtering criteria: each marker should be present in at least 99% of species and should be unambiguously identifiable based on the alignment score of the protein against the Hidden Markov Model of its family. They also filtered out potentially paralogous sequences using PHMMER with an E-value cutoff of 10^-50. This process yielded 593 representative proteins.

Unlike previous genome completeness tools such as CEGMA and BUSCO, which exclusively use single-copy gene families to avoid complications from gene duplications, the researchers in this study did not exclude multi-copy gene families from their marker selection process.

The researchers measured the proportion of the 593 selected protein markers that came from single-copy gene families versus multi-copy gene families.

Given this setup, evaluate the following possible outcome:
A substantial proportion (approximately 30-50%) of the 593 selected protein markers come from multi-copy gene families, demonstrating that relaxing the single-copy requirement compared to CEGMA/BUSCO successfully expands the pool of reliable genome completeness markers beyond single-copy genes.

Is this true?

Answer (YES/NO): YES